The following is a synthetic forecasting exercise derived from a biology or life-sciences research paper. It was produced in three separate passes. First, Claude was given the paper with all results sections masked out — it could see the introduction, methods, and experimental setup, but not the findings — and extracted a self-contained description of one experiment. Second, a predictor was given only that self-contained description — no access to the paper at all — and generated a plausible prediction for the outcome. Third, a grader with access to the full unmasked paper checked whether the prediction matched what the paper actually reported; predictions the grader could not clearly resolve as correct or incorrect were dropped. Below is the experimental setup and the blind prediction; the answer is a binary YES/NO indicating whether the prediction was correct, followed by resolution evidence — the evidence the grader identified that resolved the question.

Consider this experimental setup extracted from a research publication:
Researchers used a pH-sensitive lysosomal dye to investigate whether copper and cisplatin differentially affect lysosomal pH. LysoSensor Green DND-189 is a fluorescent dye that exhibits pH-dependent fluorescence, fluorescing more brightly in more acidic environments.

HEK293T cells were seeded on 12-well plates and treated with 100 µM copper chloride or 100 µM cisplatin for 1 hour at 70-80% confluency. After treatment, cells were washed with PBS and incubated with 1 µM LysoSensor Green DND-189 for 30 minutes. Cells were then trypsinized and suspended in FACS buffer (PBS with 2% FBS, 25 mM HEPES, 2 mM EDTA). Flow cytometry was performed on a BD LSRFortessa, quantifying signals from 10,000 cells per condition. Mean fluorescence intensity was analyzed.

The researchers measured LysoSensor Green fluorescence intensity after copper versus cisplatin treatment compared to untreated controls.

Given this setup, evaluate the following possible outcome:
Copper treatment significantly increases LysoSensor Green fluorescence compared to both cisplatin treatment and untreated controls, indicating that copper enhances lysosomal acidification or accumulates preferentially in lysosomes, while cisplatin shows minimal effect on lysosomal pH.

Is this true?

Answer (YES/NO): NO